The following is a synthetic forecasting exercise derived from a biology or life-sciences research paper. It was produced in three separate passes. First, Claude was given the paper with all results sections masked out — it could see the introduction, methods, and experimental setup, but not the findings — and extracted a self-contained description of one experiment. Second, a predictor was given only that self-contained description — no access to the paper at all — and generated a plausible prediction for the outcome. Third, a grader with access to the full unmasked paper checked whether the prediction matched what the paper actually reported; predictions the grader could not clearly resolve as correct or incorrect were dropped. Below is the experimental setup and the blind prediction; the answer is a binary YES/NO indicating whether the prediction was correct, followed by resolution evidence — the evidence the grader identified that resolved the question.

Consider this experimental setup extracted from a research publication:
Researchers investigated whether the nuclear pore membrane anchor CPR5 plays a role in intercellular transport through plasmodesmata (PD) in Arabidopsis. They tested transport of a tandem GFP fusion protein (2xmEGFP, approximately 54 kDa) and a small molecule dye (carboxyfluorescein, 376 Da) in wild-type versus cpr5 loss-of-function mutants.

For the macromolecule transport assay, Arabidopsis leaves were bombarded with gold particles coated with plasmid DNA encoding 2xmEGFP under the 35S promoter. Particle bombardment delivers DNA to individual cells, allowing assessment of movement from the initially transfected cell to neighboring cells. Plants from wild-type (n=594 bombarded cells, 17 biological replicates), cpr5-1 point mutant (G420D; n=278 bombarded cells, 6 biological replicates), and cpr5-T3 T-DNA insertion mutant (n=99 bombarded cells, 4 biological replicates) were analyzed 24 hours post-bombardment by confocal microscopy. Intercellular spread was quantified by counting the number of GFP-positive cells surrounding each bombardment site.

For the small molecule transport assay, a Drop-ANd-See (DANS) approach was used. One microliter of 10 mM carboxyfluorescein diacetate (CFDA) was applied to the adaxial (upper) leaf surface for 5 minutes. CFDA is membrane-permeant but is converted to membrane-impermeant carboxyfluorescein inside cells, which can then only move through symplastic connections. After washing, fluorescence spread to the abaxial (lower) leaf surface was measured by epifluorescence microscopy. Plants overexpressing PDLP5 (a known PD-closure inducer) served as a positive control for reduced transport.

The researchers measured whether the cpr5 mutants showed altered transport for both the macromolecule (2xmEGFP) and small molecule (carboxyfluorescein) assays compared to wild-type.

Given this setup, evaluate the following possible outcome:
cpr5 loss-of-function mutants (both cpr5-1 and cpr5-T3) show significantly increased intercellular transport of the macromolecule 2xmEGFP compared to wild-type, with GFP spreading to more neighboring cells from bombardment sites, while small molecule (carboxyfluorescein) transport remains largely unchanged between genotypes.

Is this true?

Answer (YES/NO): NO